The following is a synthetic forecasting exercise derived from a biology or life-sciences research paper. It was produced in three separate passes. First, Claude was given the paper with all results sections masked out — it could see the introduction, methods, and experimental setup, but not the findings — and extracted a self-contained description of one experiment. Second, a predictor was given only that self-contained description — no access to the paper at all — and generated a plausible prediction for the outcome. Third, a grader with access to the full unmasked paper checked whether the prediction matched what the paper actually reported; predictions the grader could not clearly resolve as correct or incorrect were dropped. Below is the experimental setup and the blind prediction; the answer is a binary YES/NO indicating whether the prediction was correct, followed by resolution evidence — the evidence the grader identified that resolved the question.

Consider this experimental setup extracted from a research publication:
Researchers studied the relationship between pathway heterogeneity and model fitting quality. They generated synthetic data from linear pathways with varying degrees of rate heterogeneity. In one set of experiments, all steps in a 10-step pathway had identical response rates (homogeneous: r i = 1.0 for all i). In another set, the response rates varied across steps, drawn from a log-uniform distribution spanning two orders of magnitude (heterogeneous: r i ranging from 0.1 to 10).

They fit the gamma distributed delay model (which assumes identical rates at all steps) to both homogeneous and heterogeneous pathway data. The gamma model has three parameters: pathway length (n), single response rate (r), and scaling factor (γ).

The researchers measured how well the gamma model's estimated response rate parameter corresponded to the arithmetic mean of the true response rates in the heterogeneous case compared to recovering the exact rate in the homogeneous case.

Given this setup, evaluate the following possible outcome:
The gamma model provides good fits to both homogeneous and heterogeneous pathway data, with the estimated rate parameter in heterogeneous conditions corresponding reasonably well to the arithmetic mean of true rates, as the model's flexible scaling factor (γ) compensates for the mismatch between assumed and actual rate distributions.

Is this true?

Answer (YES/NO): NO